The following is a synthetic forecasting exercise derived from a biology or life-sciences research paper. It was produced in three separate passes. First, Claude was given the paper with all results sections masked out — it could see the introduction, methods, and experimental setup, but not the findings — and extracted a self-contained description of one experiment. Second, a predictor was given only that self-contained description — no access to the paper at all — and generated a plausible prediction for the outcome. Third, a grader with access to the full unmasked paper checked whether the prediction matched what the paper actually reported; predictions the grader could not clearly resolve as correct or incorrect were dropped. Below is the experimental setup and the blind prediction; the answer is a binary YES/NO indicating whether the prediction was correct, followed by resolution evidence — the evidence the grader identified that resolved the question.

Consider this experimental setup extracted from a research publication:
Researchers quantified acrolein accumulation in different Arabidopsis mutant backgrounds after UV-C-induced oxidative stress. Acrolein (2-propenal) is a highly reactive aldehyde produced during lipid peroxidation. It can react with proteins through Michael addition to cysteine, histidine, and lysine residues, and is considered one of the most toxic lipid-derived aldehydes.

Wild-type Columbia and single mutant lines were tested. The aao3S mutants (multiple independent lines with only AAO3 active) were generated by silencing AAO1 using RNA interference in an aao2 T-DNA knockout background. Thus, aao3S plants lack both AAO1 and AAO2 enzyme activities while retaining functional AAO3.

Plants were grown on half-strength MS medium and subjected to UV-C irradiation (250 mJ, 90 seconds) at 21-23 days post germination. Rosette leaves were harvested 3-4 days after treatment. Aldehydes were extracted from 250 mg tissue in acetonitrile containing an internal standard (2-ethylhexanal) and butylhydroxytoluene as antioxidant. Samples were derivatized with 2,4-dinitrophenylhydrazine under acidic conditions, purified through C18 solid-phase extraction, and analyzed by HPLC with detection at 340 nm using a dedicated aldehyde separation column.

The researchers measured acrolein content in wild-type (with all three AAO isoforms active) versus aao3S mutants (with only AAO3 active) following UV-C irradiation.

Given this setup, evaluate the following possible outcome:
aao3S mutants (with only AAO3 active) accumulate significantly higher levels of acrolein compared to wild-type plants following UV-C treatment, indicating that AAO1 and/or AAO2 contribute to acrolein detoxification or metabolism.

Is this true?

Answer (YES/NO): NO